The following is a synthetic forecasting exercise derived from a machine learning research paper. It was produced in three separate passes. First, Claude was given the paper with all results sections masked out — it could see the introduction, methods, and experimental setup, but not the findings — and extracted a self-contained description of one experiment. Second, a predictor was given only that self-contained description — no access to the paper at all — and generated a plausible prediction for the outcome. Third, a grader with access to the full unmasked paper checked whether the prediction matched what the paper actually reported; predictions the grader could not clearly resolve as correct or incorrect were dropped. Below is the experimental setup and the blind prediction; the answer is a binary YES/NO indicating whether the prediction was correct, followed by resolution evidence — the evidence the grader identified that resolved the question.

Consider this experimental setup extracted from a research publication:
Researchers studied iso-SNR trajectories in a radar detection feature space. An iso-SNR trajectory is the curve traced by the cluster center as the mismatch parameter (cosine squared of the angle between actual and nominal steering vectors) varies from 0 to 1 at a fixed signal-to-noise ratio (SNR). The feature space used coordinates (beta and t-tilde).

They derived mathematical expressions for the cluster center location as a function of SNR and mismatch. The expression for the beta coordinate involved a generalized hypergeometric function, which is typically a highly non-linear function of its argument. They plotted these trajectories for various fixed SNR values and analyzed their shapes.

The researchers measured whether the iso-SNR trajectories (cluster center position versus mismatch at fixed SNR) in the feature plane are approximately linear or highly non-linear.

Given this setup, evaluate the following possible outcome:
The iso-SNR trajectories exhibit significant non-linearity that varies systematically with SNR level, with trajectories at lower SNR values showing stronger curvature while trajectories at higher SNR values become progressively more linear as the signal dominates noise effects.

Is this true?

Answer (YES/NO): NO